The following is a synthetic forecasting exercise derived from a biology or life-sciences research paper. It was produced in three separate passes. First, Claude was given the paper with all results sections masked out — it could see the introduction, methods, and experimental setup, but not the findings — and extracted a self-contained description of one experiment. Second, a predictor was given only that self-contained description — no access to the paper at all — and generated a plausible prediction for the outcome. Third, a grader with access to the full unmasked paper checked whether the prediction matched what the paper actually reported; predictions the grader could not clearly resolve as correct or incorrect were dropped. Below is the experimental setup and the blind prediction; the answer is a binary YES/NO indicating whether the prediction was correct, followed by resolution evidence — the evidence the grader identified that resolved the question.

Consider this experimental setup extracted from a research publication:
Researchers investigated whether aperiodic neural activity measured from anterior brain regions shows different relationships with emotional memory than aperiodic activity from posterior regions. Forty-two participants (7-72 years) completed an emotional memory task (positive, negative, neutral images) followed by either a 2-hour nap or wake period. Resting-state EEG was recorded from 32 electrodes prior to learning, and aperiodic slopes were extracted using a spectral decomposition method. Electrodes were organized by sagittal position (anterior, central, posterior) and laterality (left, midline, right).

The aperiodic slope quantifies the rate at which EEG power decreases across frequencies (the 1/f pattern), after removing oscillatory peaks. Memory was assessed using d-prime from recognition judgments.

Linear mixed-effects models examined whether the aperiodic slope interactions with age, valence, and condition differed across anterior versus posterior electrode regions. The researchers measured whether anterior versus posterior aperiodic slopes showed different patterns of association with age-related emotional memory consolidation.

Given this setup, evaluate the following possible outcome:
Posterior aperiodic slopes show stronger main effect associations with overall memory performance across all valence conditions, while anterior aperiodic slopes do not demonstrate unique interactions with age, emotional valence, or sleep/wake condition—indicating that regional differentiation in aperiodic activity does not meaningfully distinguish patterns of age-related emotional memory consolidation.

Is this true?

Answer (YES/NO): NO